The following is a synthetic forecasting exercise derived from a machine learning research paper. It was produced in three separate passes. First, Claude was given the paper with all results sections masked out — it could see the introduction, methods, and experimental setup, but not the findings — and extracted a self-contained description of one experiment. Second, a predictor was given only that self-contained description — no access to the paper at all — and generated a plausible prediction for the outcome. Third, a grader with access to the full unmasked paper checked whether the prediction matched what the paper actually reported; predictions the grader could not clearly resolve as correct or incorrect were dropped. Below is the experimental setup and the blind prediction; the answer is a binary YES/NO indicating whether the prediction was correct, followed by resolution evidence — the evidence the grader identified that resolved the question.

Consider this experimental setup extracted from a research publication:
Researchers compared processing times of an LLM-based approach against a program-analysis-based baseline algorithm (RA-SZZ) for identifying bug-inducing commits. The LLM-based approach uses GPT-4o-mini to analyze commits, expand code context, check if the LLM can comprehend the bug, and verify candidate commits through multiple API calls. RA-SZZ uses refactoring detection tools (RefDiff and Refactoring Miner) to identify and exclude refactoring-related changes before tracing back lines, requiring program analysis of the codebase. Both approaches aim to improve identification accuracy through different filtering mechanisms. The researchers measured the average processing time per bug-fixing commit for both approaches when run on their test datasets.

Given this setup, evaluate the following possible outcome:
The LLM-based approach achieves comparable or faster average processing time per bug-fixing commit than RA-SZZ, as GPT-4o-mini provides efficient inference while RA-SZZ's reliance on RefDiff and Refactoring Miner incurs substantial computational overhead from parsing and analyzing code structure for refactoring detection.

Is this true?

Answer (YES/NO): YES